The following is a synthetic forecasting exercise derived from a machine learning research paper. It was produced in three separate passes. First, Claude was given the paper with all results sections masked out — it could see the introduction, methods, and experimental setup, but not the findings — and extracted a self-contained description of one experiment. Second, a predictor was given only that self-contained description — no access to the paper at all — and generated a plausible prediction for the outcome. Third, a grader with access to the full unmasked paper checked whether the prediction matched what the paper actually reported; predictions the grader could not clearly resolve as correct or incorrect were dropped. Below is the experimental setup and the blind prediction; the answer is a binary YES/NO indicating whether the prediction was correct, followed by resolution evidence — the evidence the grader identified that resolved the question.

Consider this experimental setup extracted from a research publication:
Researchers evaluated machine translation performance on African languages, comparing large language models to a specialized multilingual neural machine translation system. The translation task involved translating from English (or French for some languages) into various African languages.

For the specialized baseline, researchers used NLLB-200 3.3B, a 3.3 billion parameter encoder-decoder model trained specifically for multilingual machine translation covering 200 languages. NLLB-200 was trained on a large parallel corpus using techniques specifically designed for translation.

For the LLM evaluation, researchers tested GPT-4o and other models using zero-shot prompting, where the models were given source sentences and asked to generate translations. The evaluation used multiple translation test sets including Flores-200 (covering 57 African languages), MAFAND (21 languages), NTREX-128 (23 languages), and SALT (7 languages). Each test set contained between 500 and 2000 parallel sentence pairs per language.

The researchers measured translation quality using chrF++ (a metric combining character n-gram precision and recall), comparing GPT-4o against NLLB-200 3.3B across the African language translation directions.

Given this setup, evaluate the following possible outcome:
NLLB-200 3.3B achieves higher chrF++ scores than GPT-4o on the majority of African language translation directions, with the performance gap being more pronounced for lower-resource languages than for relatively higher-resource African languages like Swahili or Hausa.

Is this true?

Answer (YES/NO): NO